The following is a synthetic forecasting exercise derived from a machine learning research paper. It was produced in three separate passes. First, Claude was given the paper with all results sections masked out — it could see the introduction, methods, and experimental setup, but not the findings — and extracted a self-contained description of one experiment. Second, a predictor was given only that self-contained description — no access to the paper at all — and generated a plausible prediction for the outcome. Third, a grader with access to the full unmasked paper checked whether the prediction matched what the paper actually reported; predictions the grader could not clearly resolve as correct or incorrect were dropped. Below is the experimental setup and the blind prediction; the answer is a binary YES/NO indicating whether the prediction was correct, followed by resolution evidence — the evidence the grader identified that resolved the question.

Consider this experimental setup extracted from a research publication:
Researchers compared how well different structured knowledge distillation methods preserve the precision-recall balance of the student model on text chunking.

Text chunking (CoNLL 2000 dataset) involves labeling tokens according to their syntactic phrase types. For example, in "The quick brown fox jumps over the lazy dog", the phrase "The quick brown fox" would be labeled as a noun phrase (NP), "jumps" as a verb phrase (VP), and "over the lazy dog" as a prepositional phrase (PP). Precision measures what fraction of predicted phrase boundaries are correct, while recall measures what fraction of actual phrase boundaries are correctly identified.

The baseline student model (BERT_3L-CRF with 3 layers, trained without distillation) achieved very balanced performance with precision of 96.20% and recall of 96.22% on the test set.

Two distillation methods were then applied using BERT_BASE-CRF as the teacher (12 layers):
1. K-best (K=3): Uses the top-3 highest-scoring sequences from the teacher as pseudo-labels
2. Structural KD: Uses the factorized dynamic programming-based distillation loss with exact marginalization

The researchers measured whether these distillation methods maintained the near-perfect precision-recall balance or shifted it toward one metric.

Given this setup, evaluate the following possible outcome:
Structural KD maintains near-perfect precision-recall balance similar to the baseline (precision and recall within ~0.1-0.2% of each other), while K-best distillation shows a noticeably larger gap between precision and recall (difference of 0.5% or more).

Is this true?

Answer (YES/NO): NO